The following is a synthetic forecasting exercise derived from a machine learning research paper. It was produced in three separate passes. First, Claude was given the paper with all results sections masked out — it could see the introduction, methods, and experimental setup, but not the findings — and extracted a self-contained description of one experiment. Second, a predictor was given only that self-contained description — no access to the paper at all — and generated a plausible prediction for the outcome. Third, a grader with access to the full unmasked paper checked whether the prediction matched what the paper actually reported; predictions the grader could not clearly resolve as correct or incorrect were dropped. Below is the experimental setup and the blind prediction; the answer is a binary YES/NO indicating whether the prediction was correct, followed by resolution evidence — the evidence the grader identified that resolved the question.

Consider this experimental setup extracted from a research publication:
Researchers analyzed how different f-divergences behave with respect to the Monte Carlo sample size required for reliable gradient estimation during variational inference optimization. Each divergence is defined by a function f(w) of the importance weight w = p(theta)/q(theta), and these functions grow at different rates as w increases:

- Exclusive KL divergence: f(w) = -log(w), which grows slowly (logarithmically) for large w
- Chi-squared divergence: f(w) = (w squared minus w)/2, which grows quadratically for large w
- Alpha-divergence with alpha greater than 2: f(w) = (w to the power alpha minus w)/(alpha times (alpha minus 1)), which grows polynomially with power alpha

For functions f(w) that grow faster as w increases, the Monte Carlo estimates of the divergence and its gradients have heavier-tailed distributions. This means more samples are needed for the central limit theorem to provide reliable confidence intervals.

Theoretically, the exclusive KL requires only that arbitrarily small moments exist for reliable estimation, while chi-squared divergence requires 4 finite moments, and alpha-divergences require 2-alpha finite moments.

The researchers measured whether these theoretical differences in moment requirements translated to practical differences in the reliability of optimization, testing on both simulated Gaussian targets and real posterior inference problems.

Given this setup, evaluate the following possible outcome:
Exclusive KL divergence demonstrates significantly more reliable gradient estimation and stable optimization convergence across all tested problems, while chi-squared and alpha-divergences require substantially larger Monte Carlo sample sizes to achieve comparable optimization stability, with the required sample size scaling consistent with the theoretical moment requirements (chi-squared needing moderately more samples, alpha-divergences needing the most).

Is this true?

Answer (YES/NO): NO